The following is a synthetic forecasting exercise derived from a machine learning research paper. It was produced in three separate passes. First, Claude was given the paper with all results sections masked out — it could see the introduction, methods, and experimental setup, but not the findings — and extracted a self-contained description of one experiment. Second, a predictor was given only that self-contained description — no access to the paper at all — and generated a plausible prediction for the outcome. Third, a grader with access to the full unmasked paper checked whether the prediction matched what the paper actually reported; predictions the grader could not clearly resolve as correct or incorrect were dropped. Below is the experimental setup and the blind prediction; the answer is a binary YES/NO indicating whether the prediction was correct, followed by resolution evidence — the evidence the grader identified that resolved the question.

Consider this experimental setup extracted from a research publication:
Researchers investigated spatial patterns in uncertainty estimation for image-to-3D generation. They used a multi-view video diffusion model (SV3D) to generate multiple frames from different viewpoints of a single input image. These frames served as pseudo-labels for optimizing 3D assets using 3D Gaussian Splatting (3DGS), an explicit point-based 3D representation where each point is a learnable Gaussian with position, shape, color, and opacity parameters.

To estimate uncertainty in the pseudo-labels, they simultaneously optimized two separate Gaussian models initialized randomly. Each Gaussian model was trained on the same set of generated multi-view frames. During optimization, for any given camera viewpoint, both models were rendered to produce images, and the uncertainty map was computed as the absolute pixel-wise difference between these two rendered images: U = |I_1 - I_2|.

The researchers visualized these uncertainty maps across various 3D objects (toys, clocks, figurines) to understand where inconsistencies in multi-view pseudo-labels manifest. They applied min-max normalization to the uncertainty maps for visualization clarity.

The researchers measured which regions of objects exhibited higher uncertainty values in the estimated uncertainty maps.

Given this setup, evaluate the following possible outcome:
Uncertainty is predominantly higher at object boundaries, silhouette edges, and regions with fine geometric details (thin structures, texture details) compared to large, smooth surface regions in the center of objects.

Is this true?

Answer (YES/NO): YES